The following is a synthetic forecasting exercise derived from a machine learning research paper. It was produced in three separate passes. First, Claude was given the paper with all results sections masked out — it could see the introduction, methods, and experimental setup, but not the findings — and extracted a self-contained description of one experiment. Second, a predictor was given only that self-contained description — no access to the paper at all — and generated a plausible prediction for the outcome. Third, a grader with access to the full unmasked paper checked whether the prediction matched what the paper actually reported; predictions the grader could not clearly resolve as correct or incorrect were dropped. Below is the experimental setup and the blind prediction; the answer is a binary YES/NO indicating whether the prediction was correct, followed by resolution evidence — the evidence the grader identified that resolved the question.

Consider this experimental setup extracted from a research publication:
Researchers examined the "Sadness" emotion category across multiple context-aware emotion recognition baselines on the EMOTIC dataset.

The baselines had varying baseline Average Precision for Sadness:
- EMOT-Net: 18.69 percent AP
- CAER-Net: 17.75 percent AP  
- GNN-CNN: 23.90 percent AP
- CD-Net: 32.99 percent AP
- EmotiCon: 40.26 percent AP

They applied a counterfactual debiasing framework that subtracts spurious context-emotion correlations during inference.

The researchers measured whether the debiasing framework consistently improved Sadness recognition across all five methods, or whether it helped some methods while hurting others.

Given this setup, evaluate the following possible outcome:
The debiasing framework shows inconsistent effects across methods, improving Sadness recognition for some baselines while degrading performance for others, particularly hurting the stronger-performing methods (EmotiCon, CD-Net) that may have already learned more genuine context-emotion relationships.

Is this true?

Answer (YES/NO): NO